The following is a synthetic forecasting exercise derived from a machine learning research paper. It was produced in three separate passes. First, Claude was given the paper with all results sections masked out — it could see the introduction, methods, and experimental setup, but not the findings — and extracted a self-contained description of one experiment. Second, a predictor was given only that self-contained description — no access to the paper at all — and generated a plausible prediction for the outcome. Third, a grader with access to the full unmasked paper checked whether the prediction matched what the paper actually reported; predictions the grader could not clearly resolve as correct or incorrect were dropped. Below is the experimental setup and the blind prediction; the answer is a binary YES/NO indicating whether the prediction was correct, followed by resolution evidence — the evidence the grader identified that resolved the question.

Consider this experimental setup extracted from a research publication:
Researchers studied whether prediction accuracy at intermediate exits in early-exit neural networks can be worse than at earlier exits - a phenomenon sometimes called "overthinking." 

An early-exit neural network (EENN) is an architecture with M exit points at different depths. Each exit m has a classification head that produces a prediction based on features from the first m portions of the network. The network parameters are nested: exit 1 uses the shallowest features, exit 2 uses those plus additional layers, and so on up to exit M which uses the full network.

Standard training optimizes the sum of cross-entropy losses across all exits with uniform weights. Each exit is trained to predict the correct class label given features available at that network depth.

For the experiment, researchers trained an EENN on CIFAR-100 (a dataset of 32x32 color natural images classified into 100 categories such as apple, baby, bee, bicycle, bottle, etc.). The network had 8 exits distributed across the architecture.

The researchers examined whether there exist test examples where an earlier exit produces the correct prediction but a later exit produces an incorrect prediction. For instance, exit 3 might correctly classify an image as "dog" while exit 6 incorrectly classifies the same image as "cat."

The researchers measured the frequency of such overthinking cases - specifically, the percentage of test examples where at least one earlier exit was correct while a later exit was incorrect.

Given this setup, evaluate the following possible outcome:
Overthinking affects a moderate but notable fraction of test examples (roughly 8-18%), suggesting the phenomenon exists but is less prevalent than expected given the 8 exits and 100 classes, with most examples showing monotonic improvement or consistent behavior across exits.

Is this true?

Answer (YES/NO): NO